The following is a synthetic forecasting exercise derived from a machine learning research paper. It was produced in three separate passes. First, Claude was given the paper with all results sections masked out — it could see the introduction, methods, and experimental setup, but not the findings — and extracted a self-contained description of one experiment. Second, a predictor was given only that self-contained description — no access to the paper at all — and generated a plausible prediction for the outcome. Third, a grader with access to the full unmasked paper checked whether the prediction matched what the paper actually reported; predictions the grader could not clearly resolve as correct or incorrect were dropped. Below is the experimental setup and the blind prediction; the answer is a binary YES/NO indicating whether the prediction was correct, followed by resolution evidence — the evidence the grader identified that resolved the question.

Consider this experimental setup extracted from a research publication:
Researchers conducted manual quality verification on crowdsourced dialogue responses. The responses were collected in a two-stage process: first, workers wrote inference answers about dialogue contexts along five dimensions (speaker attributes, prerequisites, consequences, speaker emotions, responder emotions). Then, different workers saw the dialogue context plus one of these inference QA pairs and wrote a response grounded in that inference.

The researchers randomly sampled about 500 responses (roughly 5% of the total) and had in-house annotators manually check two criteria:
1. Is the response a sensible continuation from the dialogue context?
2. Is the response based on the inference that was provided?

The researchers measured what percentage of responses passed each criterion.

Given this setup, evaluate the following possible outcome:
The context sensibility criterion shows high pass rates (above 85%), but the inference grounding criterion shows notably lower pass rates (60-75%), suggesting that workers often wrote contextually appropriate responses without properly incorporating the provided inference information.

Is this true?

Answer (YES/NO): NO